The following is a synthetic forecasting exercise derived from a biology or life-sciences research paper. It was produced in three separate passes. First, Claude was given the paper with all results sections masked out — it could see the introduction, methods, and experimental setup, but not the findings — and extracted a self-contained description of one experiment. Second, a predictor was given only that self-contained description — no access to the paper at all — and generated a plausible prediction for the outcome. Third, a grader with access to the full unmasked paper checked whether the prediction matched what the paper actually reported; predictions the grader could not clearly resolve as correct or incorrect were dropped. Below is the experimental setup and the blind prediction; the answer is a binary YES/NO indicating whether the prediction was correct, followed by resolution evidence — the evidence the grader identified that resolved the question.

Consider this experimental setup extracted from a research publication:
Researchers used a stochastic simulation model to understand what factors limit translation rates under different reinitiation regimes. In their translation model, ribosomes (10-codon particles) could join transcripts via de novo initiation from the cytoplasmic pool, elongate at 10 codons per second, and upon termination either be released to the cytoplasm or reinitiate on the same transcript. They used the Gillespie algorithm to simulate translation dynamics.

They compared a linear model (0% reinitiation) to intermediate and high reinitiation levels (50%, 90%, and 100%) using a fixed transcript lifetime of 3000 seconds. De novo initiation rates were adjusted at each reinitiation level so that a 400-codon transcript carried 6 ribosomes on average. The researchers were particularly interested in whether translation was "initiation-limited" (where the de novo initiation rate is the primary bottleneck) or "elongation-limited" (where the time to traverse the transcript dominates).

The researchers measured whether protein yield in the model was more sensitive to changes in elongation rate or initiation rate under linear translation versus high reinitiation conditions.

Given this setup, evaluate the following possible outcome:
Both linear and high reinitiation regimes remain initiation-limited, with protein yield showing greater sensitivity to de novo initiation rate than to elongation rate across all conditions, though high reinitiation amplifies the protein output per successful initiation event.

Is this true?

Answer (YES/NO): NO